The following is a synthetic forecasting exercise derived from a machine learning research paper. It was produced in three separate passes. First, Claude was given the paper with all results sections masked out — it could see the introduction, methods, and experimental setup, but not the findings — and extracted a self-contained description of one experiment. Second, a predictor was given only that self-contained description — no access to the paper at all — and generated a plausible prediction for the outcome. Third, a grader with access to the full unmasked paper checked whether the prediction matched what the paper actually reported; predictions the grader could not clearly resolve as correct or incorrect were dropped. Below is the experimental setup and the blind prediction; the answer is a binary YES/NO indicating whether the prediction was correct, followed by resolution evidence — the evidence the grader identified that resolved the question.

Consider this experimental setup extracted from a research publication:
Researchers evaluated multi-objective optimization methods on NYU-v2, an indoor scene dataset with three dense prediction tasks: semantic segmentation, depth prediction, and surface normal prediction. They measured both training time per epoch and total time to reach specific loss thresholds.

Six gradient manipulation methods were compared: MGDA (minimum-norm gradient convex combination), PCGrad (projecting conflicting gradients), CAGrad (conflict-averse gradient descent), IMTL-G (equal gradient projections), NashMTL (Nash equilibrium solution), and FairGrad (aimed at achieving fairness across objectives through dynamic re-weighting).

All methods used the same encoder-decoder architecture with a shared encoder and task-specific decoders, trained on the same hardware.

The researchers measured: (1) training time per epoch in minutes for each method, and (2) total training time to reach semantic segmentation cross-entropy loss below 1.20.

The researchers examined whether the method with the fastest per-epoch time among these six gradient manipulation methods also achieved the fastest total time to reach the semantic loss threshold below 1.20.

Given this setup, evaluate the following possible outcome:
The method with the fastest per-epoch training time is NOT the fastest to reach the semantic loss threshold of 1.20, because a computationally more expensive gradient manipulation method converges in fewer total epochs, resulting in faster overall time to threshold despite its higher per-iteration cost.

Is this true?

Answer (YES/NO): YES